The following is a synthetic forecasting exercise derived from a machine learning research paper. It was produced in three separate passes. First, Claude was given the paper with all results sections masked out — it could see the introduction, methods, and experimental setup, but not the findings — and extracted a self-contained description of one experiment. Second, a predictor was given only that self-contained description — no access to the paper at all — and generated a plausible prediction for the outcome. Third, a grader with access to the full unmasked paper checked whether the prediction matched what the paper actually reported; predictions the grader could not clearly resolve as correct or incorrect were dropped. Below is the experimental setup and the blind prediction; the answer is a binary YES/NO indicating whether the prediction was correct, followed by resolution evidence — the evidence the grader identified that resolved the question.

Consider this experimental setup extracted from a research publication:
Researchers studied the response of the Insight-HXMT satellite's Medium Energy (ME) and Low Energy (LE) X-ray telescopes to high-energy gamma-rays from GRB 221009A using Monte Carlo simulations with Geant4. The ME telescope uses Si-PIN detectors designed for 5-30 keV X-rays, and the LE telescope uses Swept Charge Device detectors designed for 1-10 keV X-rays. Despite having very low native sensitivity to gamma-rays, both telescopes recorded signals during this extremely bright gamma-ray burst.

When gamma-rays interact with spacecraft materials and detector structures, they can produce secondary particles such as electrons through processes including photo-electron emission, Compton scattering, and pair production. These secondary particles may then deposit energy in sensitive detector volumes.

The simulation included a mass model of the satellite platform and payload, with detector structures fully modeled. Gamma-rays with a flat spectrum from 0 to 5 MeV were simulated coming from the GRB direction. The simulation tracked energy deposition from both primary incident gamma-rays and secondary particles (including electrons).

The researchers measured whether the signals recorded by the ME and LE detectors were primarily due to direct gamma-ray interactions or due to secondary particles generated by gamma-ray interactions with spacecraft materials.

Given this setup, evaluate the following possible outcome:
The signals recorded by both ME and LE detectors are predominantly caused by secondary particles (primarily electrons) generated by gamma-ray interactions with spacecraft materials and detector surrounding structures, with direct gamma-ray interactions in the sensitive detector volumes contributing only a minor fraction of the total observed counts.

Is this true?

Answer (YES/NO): YES